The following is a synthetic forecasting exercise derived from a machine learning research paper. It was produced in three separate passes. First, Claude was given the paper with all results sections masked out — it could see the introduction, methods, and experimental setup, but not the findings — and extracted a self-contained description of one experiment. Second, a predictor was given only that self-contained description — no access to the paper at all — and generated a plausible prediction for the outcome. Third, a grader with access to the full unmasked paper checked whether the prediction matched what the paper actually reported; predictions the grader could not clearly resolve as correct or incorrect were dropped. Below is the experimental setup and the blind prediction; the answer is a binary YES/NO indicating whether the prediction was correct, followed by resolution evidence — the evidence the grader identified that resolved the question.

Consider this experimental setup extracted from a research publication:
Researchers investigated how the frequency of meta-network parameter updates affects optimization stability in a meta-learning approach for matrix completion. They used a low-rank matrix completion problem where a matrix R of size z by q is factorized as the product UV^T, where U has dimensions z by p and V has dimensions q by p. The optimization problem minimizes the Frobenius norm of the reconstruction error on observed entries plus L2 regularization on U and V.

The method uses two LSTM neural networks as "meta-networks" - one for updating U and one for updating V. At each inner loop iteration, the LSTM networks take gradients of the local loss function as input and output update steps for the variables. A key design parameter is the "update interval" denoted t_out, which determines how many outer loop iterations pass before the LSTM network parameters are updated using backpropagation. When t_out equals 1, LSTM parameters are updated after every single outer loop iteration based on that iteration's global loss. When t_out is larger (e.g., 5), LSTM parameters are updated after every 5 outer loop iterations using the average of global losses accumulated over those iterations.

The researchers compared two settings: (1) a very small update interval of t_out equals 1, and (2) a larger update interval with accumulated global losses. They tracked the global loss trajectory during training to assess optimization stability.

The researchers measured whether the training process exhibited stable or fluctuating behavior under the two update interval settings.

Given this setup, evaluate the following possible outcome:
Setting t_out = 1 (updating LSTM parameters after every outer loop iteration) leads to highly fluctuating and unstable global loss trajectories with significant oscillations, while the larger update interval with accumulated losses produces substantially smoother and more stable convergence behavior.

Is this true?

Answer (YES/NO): YES